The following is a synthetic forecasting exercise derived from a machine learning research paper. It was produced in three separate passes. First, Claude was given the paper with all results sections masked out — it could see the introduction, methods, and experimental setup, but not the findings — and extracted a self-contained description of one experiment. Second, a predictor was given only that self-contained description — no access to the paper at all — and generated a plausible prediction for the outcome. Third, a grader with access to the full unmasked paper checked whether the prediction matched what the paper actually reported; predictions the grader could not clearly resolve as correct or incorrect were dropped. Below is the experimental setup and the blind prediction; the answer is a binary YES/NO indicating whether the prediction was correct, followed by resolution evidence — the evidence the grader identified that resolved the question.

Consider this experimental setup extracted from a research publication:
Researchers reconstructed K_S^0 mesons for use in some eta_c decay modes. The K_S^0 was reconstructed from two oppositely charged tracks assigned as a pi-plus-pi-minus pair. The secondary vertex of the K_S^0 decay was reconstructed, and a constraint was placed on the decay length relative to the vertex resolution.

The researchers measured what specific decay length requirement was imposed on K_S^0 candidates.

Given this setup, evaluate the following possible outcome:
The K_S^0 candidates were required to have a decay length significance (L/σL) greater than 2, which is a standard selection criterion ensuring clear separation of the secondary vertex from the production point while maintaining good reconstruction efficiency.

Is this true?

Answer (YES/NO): YES